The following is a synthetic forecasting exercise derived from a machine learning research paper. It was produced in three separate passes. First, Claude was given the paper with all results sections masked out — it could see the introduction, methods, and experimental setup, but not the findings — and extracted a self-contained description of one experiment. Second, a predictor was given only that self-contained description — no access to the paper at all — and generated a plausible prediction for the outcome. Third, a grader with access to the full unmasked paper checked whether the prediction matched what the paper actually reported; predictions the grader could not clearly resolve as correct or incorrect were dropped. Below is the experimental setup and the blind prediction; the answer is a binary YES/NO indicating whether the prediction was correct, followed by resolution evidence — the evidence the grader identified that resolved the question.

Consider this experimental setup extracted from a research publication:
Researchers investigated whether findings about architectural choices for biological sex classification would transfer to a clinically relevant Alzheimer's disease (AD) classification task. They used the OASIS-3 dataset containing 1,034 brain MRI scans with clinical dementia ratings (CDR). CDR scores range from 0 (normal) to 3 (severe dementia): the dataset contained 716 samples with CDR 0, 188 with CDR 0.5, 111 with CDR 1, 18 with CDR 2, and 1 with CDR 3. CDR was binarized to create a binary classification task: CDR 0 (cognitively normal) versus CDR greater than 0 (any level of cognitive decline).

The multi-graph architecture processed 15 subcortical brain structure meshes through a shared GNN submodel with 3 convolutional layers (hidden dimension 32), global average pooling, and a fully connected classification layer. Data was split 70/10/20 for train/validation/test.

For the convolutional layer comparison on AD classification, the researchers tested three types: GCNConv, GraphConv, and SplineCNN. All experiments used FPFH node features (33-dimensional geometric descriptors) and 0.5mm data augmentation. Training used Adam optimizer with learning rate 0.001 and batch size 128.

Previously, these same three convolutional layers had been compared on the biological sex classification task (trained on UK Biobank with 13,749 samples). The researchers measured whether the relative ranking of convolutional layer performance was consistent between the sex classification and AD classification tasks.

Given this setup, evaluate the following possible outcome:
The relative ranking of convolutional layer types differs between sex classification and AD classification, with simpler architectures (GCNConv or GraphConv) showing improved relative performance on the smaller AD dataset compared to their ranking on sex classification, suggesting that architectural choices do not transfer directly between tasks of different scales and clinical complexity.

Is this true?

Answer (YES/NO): NO